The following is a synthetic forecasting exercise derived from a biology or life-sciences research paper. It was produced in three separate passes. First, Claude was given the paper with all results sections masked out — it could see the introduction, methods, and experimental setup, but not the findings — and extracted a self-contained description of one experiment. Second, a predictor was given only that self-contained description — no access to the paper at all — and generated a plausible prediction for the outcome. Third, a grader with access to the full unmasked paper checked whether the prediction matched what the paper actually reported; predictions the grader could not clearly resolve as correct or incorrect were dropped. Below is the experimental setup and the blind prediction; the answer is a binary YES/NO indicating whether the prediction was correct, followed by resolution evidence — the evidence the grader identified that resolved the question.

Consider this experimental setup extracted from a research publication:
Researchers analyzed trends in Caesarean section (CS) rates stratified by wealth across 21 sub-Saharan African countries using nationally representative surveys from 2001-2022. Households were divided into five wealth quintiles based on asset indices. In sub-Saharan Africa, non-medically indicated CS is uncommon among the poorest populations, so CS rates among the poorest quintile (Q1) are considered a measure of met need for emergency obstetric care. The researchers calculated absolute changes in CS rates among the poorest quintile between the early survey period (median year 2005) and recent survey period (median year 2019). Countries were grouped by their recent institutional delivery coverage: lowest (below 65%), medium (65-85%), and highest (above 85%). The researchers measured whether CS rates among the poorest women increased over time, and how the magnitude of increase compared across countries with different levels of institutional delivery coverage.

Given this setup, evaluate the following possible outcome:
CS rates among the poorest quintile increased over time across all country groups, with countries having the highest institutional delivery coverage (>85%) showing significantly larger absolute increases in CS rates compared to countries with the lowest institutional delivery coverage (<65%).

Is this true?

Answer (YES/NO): YES